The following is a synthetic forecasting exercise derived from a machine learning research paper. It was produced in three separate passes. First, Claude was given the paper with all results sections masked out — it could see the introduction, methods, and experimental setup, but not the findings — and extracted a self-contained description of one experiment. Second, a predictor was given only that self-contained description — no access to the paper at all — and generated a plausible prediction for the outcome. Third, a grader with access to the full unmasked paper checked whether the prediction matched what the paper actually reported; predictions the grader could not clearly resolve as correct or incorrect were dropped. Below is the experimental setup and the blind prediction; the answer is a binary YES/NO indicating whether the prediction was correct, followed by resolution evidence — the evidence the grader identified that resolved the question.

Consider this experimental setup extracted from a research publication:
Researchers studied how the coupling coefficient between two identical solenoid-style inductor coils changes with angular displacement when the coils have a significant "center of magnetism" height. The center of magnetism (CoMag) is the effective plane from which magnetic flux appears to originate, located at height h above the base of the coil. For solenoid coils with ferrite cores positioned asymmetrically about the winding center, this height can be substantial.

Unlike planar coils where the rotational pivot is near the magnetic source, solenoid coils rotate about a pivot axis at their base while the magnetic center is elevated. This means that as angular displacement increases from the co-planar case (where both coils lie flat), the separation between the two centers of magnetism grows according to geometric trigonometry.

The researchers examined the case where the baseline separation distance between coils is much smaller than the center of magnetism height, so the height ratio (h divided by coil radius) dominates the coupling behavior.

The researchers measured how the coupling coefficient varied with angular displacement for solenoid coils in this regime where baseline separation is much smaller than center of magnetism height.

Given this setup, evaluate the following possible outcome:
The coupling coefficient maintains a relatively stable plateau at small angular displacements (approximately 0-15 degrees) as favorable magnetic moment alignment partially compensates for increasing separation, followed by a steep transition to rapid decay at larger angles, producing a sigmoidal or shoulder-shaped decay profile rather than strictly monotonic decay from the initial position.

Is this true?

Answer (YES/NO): NO